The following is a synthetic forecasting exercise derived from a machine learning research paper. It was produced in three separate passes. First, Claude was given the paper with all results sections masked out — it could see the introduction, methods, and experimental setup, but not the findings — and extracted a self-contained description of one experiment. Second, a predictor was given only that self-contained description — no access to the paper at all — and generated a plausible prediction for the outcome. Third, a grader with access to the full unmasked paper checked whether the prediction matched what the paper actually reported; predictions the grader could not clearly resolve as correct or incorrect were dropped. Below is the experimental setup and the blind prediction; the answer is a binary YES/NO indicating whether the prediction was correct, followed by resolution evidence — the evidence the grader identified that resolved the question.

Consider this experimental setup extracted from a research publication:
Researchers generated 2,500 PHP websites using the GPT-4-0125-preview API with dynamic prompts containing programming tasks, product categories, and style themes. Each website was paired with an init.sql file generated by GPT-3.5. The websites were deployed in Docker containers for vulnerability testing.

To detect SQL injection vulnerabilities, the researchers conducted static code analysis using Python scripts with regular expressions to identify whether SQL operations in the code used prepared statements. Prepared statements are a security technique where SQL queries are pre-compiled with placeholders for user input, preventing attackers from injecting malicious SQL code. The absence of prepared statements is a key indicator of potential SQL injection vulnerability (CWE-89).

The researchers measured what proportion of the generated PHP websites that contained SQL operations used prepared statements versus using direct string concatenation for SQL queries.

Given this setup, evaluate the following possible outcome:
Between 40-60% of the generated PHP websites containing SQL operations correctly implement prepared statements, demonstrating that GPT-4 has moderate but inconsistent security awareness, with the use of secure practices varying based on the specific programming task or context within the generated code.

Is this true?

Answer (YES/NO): YES